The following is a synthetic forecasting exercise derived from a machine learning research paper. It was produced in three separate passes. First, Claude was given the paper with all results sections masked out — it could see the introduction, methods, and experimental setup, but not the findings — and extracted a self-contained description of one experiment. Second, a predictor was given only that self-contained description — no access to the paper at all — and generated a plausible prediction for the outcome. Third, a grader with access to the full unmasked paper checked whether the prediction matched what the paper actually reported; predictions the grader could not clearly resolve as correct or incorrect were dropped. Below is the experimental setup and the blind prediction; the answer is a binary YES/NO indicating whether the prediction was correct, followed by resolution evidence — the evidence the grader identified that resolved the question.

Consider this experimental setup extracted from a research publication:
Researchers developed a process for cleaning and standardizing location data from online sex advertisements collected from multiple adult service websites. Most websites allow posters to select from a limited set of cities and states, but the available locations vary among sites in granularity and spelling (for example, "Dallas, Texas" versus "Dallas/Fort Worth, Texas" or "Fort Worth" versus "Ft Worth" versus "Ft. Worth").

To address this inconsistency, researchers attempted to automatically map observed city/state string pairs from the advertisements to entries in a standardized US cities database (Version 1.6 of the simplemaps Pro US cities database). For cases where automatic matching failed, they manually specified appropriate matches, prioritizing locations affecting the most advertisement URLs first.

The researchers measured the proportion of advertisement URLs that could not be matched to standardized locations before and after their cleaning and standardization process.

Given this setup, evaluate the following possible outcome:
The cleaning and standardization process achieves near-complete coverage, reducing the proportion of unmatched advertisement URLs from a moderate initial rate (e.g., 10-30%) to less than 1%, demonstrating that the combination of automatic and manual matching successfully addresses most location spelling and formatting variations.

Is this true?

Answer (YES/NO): YES